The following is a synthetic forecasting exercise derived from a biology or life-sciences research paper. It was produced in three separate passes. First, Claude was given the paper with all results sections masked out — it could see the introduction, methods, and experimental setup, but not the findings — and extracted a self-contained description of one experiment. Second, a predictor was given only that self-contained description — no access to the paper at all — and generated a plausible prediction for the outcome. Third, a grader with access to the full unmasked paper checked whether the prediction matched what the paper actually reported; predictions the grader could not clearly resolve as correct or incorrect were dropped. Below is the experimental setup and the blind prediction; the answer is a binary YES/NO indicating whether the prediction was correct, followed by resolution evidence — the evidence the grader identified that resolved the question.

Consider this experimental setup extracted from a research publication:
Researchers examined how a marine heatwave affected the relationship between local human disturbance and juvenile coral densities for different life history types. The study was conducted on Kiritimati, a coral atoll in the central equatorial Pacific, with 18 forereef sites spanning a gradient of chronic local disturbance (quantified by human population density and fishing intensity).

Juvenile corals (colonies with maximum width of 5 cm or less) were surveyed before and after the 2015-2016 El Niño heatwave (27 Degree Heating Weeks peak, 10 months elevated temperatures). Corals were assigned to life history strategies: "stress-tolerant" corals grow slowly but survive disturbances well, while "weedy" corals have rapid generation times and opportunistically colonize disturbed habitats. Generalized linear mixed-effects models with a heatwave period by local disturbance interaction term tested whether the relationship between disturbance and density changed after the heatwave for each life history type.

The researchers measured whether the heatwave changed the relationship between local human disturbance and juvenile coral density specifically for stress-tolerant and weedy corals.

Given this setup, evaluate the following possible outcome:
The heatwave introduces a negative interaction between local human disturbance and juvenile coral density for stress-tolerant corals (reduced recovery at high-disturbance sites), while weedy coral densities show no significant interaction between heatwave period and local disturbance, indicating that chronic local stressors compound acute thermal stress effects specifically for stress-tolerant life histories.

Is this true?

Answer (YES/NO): NO